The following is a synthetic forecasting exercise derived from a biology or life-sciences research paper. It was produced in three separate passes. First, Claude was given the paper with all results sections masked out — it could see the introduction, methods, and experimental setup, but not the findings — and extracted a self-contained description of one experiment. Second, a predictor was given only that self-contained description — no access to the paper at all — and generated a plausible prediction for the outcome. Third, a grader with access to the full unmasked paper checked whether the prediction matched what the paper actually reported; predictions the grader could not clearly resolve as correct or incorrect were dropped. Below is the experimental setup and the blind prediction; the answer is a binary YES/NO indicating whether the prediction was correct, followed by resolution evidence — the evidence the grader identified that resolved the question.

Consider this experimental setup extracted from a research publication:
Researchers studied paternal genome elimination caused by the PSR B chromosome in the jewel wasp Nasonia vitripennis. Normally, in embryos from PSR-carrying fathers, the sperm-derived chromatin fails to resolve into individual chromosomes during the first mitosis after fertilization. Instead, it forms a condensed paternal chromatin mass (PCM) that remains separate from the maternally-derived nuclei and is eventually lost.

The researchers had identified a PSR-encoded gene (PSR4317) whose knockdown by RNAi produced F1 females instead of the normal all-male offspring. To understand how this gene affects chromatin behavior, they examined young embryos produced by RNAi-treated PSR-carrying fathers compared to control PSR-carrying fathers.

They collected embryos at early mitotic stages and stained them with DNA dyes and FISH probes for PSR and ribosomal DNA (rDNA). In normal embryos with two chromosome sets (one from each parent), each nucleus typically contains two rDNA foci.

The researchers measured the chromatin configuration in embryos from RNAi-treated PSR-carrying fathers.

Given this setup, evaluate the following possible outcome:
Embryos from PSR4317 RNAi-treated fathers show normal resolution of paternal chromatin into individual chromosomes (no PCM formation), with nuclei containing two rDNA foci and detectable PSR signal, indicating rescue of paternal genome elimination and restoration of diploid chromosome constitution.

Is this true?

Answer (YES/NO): NO